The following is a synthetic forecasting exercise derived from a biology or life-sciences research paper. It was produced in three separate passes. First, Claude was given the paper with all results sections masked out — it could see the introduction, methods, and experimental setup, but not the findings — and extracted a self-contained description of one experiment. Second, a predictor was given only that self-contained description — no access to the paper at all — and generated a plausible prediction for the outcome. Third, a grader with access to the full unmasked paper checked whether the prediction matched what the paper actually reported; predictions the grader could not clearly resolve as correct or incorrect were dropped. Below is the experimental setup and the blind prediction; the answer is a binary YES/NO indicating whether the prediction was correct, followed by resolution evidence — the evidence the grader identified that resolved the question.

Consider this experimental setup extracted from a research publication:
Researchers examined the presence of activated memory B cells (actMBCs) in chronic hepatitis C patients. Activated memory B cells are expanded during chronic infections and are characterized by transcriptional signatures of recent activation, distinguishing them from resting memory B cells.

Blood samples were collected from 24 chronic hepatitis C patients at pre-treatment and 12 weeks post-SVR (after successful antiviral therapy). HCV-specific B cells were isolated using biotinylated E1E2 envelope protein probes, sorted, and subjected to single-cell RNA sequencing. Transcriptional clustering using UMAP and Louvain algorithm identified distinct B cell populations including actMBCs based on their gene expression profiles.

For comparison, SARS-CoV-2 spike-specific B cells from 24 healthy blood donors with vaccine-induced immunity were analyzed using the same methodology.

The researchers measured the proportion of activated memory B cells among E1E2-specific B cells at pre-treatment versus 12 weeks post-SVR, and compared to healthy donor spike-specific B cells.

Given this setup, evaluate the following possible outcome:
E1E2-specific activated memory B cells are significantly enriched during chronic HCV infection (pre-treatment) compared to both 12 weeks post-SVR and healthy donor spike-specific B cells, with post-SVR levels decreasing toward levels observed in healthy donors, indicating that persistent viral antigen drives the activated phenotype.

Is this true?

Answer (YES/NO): NO